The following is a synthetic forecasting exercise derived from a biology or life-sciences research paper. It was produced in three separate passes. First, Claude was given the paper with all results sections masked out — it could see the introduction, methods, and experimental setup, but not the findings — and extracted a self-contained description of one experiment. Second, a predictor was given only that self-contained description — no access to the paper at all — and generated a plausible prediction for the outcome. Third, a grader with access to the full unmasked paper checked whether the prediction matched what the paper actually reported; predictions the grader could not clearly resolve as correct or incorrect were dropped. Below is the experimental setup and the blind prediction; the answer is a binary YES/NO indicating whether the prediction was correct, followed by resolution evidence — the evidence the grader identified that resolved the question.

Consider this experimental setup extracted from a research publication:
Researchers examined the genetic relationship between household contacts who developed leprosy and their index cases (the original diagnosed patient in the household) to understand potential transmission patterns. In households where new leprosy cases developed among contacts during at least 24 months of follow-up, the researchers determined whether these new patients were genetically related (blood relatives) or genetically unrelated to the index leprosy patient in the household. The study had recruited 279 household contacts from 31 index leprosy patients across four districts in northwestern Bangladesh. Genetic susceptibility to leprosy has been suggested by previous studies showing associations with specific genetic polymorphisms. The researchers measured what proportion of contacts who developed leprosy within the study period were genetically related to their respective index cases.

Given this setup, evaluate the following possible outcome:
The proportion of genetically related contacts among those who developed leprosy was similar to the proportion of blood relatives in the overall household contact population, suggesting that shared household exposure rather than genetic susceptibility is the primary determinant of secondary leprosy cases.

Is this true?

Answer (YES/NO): NO